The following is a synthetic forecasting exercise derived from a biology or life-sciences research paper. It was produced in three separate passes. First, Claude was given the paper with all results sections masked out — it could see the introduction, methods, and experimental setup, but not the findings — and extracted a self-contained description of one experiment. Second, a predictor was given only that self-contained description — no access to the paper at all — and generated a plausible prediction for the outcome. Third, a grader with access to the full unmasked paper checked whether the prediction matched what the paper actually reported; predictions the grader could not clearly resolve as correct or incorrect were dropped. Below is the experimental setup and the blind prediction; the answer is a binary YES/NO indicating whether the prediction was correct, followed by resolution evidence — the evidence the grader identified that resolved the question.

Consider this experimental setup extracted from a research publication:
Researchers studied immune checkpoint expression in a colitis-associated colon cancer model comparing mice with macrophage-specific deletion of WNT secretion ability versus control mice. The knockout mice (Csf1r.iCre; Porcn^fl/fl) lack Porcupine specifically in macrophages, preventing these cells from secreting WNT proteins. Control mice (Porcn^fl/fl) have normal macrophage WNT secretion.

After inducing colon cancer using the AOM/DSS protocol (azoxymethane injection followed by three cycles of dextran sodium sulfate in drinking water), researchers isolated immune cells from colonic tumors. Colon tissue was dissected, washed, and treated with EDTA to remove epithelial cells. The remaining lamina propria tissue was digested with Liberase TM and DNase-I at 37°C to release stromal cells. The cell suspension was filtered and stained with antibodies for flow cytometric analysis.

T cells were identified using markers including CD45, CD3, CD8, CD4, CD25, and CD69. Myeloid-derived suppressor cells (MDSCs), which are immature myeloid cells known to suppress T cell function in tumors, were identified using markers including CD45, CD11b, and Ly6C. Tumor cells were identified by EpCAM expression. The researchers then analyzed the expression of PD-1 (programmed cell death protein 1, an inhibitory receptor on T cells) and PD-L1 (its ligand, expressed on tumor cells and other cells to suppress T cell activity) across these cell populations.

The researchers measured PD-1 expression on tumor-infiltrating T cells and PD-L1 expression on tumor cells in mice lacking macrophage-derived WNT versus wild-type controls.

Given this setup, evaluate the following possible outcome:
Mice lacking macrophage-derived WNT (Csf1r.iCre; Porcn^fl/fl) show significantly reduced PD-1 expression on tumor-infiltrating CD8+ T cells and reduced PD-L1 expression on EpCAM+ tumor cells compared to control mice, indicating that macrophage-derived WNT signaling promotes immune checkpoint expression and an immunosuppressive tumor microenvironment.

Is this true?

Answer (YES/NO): NO